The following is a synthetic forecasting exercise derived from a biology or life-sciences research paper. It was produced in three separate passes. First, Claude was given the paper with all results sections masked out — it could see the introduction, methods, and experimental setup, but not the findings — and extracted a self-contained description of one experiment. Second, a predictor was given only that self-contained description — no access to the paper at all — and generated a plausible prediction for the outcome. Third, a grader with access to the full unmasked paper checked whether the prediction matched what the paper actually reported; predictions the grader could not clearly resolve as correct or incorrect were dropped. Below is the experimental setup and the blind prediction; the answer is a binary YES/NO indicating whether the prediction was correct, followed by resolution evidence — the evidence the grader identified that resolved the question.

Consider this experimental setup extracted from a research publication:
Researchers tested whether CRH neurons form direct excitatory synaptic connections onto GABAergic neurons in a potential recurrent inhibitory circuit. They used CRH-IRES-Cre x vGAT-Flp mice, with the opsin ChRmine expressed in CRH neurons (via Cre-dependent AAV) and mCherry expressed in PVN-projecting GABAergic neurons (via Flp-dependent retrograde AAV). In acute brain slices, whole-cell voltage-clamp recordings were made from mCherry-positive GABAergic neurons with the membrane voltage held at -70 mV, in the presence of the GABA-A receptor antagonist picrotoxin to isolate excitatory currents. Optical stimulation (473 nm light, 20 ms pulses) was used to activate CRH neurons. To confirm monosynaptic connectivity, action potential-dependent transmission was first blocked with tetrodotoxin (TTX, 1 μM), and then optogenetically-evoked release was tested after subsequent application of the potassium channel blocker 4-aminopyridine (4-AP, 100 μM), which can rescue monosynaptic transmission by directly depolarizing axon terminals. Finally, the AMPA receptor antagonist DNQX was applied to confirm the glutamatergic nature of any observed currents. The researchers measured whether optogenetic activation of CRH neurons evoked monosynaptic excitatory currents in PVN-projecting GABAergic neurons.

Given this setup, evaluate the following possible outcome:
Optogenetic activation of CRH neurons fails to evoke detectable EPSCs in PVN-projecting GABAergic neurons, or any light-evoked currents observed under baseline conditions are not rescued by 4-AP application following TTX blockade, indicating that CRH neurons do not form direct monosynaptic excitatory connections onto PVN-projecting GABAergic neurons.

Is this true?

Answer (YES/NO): NO